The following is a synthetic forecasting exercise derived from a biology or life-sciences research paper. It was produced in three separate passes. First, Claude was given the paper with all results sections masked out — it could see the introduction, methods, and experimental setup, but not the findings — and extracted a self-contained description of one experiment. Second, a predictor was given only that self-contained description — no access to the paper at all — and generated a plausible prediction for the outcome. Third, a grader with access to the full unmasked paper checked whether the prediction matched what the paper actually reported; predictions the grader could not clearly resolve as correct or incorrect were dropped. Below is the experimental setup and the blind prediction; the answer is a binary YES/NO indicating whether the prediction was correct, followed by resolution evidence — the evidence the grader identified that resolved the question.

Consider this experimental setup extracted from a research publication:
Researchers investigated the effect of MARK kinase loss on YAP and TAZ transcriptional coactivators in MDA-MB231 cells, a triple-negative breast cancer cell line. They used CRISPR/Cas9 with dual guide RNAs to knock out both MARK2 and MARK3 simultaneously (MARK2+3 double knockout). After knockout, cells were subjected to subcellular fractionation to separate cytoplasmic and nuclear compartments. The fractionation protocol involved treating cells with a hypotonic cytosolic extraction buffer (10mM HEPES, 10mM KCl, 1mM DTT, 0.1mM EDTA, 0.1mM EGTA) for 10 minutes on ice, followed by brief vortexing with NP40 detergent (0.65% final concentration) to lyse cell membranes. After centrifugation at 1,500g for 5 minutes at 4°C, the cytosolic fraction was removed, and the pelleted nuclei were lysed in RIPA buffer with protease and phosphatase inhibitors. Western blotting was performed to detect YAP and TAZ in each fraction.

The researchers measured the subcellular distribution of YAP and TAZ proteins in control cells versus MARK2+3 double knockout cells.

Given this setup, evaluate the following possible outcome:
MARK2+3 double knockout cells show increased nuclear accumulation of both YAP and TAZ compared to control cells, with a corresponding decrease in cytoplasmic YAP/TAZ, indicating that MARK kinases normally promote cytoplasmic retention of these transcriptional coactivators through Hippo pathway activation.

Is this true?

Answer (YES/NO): NO